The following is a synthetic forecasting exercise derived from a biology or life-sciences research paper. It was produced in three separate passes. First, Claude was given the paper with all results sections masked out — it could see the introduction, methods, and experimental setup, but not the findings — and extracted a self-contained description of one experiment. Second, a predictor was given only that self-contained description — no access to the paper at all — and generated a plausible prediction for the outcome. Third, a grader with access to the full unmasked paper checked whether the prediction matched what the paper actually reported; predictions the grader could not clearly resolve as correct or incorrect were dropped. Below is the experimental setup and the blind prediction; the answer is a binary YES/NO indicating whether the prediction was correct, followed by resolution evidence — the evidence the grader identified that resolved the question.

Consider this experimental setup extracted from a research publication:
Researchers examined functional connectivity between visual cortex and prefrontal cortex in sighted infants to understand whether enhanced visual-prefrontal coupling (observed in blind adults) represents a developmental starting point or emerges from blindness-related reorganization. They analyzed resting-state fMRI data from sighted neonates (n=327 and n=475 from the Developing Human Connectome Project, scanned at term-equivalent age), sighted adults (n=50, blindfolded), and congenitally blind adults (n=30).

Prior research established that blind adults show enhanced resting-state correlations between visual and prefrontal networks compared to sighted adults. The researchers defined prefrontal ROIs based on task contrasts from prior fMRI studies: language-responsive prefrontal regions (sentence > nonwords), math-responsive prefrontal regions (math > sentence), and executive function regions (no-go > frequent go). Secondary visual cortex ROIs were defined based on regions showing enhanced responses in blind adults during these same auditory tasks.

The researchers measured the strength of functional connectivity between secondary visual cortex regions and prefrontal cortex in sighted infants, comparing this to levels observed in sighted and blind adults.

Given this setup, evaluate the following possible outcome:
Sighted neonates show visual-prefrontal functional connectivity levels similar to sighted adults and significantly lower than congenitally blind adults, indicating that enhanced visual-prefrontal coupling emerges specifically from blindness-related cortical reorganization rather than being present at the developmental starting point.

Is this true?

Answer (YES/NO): NO